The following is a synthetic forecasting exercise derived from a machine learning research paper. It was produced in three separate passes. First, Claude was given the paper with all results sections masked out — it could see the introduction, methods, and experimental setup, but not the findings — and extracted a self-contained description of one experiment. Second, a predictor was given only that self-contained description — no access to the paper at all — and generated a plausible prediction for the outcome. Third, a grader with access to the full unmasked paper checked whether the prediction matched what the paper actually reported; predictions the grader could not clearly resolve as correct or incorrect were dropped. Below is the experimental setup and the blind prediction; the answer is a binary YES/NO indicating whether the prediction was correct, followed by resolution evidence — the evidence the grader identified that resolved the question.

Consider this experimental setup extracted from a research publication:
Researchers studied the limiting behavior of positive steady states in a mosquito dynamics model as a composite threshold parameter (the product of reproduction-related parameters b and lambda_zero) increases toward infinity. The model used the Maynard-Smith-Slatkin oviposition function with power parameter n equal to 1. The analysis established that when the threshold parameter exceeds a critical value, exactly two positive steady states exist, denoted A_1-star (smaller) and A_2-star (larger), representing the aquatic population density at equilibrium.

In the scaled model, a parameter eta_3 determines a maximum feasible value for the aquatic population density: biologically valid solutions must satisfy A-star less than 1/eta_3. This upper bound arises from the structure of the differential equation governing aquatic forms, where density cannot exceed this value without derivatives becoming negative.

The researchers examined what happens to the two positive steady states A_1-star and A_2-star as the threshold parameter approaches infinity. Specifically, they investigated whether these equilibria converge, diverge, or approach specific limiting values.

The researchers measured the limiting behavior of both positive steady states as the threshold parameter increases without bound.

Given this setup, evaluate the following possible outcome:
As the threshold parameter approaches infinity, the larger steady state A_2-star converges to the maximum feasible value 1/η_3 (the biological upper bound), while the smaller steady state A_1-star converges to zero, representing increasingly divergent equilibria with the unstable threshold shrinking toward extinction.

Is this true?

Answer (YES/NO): YES